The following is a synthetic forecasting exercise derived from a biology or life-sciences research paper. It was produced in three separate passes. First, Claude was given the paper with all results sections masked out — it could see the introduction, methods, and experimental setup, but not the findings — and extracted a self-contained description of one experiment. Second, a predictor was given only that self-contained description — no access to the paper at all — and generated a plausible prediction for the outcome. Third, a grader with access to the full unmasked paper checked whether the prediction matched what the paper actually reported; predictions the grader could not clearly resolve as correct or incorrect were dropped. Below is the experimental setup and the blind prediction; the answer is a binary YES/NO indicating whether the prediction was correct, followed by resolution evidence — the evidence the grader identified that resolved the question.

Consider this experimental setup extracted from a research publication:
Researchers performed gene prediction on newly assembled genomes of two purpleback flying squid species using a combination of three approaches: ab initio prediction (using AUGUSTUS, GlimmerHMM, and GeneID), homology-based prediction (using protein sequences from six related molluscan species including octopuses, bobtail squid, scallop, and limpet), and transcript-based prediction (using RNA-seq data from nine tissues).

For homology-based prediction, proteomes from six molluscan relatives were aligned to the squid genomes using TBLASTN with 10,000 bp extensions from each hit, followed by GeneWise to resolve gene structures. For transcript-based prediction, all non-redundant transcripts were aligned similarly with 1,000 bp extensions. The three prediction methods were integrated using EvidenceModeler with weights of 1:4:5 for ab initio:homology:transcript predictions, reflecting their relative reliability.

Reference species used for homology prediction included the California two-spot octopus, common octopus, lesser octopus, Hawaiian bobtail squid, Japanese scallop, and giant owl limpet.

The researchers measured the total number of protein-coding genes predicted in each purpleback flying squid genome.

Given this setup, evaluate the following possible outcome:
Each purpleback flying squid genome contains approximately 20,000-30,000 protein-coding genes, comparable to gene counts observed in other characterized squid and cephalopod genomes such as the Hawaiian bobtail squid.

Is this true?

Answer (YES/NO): YES